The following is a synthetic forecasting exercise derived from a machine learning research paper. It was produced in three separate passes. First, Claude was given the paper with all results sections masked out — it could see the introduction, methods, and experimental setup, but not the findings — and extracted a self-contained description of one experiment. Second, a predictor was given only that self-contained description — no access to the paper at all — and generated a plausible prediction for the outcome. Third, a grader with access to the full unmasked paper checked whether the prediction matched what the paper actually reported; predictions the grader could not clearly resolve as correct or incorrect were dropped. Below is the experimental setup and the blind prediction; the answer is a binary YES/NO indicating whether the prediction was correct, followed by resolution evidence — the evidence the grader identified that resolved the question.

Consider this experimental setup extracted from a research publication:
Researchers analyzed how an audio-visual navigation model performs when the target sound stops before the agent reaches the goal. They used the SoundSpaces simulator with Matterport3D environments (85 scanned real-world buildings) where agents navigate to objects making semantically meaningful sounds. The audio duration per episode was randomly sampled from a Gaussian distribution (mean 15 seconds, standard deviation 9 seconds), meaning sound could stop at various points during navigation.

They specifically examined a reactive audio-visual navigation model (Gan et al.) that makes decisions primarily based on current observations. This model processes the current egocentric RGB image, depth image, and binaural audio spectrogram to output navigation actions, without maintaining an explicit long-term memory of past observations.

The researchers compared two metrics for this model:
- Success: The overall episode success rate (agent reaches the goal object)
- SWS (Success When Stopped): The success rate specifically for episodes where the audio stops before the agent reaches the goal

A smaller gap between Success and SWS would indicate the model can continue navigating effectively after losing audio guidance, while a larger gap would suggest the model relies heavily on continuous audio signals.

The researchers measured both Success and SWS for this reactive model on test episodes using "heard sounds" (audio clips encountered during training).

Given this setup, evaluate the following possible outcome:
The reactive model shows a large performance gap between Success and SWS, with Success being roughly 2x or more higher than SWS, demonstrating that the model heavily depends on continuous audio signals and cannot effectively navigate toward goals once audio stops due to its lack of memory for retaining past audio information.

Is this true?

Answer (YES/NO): YES